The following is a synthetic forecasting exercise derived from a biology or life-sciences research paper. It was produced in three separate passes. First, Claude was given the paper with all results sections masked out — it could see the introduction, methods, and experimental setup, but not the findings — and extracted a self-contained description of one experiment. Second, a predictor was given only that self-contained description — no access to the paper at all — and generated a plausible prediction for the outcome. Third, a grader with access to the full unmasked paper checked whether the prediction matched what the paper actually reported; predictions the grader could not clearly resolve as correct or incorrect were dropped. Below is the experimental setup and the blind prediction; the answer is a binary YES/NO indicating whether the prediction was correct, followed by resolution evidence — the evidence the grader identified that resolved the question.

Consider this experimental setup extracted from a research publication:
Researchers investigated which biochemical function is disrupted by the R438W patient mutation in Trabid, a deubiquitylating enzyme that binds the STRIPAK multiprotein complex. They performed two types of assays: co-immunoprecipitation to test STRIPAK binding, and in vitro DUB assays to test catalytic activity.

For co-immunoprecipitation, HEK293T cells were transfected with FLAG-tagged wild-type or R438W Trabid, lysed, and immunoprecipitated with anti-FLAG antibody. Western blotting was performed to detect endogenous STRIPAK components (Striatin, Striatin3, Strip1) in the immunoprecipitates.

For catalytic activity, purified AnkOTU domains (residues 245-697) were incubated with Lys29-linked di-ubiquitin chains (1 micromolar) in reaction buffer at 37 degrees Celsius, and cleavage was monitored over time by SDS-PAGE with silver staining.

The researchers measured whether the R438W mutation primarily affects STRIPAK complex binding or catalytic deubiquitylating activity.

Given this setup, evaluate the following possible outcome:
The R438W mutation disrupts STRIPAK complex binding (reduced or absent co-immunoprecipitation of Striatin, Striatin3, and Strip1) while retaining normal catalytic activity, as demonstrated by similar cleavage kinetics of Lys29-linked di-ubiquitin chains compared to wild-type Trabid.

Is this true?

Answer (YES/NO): NO